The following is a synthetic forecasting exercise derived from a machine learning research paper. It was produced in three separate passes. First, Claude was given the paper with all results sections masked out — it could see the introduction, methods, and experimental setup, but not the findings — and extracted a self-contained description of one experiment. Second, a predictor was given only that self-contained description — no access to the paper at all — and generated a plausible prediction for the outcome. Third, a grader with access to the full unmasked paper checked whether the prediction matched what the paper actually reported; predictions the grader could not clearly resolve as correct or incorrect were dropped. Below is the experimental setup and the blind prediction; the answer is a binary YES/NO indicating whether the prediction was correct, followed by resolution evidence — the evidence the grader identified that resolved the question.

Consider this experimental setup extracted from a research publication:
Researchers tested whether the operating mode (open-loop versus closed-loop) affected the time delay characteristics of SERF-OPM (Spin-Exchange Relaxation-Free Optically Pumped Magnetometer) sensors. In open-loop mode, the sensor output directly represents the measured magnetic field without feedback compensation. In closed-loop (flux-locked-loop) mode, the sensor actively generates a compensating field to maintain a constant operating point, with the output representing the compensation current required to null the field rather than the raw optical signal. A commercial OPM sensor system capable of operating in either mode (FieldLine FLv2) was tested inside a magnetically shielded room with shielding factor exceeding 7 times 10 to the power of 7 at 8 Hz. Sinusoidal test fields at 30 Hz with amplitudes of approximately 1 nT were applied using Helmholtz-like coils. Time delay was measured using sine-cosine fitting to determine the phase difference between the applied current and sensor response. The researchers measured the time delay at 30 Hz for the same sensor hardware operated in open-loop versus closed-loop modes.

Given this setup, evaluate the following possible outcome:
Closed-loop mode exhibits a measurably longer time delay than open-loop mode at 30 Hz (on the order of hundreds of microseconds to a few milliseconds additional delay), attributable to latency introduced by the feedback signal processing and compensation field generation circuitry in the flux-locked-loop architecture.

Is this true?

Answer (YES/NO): NO